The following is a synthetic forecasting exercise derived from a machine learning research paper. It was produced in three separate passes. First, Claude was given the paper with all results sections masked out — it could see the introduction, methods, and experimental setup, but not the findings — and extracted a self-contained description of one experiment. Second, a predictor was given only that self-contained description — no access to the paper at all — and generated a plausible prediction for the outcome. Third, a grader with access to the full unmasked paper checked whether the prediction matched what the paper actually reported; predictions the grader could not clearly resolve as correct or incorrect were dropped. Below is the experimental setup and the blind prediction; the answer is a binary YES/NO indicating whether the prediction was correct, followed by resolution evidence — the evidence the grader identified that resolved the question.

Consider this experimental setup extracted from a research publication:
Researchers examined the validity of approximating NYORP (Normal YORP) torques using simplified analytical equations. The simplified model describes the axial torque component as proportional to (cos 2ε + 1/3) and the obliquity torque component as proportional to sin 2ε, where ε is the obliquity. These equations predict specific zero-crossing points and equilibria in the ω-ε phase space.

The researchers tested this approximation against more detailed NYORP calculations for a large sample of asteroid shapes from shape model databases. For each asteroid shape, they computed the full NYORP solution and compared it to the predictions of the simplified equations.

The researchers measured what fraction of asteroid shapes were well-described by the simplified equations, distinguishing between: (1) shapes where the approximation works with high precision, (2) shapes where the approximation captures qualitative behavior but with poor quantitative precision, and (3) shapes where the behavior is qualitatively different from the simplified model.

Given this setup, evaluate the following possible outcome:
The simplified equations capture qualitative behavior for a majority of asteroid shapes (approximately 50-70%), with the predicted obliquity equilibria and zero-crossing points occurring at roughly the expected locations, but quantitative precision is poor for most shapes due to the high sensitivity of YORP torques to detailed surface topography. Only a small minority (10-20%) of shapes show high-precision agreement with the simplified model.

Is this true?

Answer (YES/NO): NO